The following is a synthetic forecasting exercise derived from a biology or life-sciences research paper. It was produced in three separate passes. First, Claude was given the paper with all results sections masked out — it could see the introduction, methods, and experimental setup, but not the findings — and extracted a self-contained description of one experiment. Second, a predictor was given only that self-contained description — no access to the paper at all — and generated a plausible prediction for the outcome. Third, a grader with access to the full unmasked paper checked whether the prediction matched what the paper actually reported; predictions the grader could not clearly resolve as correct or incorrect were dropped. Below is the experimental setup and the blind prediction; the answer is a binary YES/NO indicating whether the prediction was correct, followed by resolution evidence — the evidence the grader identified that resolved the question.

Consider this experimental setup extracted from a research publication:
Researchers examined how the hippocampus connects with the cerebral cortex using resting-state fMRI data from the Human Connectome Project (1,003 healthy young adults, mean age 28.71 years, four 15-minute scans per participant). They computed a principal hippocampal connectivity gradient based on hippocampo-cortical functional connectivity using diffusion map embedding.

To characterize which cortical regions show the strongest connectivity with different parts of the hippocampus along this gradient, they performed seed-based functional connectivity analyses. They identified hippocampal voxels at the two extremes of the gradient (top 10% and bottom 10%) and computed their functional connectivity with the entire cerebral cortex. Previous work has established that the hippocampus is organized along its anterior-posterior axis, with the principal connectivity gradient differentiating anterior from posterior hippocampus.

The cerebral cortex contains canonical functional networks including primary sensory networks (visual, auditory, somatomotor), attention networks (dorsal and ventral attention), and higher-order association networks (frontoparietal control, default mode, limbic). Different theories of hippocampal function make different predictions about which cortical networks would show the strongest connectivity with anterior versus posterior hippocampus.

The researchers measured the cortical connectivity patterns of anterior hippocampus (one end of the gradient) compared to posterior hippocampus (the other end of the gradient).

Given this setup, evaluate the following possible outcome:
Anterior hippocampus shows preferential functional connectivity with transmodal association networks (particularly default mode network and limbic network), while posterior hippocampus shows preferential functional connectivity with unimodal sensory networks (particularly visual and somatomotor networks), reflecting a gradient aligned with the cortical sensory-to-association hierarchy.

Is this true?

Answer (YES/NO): NO